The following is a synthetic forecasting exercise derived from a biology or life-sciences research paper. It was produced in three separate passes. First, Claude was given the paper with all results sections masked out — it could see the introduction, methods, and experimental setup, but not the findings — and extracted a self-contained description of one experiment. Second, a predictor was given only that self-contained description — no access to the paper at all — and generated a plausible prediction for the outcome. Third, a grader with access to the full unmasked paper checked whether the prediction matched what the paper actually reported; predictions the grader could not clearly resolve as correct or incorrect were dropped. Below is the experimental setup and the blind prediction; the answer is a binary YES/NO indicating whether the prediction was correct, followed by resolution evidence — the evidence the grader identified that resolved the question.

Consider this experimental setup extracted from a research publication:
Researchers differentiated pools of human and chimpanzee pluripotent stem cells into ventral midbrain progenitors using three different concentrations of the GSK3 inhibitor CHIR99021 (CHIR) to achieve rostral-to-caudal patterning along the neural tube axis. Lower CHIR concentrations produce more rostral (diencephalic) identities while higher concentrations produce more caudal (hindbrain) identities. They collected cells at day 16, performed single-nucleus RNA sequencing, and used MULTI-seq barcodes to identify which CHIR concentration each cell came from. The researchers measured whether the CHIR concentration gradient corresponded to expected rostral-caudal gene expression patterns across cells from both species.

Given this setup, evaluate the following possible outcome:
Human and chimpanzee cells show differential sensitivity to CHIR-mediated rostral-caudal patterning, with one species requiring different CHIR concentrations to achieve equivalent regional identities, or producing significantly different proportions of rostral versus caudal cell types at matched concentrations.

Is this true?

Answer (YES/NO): NO